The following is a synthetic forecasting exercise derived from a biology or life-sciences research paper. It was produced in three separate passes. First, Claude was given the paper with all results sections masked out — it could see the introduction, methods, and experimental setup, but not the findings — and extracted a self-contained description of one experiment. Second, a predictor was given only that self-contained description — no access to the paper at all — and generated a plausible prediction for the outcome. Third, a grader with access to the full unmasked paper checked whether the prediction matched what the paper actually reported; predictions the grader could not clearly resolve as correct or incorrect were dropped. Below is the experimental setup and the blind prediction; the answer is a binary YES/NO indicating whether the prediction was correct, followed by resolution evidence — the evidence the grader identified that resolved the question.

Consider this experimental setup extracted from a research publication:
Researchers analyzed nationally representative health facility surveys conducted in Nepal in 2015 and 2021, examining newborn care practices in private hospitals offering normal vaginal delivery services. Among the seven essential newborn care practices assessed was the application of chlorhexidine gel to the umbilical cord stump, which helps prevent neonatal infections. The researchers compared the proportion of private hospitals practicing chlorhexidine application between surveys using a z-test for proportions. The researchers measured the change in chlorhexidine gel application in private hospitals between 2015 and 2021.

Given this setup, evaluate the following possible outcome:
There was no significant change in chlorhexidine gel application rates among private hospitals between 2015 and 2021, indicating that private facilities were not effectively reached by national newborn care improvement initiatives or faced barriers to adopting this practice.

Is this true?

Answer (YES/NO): NO